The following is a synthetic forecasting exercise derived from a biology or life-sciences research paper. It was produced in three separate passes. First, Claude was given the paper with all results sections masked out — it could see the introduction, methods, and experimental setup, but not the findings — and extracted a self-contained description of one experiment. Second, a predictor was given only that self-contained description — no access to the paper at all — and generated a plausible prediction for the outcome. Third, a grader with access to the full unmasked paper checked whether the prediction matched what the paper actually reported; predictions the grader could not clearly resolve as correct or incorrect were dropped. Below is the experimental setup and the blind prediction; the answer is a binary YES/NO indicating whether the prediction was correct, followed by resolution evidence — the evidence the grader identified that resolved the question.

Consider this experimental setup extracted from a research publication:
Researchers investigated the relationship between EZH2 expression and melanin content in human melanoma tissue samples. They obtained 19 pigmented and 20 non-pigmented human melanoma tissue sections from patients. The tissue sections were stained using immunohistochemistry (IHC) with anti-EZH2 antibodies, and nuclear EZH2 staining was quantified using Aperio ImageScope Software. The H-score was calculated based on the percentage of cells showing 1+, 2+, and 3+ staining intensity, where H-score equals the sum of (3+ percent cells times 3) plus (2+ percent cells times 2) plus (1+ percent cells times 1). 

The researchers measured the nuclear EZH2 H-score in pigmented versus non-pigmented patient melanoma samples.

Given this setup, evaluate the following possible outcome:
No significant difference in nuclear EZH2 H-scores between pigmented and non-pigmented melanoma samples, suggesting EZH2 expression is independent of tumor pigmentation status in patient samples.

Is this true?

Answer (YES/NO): NO